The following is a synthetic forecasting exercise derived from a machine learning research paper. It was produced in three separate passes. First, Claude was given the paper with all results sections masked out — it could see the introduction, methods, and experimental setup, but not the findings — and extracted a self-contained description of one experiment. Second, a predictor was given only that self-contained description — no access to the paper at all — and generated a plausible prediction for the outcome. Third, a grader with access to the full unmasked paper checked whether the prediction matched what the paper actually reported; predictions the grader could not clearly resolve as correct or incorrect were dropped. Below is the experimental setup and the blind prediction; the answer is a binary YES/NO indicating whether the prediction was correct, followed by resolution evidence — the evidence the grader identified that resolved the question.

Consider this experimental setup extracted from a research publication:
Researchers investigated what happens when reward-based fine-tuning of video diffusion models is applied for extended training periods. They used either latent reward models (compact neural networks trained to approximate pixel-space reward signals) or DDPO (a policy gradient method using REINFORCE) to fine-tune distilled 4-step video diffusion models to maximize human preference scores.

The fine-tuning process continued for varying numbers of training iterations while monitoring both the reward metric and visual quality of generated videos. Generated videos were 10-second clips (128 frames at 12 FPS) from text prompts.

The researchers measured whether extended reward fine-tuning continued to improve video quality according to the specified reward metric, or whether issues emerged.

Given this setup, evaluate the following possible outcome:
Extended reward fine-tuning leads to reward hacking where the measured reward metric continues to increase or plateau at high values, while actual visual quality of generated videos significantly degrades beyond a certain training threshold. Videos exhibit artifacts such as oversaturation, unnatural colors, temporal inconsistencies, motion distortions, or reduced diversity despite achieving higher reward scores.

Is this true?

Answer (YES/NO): YES